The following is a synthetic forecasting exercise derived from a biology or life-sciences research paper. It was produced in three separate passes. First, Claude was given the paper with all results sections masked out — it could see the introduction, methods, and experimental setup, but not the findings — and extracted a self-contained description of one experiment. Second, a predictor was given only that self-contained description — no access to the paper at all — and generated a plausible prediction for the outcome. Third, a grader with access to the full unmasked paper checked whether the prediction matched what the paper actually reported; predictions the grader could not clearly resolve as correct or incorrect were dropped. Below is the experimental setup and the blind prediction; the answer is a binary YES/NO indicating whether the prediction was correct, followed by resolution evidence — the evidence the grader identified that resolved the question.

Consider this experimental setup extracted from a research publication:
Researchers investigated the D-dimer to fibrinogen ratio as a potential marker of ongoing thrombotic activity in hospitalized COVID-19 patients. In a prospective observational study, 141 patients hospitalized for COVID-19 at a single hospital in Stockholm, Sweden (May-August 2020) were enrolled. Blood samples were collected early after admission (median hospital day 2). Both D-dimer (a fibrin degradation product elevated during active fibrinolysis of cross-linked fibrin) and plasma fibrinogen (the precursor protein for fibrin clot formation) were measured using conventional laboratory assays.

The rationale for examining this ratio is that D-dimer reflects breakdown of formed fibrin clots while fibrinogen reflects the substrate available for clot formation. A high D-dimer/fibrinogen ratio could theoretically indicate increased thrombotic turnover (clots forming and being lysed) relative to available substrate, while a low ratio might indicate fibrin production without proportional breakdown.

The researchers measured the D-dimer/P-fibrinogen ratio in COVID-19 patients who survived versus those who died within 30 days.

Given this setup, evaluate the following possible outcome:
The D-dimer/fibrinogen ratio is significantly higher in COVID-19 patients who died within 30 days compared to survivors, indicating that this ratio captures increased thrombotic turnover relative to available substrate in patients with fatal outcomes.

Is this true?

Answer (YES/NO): NO